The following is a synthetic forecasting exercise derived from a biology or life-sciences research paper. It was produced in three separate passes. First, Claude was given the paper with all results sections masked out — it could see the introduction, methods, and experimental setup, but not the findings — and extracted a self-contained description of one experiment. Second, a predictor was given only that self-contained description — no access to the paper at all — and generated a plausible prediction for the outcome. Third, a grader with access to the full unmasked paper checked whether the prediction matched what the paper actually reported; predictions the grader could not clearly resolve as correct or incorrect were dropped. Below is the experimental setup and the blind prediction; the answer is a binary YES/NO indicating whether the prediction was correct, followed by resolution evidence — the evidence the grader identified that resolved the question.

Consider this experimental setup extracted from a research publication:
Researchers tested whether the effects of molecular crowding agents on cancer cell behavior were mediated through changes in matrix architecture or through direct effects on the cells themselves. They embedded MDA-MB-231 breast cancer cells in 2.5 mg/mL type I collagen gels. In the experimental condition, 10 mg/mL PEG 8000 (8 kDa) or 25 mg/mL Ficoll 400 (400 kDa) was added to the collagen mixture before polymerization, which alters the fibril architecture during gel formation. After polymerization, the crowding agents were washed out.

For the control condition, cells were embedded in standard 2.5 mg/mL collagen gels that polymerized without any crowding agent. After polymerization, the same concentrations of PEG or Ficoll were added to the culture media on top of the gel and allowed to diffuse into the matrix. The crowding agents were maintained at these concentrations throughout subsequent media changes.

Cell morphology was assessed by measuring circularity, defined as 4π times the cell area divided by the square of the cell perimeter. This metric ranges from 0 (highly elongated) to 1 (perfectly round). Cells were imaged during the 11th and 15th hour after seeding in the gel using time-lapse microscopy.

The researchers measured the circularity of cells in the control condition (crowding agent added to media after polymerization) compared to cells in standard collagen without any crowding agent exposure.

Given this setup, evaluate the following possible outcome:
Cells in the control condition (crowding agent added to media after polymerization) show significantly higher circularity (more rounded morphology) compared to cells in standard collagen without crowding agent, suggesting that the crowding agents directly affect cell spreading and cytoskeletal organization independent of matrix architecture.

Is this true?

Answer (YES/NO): NO